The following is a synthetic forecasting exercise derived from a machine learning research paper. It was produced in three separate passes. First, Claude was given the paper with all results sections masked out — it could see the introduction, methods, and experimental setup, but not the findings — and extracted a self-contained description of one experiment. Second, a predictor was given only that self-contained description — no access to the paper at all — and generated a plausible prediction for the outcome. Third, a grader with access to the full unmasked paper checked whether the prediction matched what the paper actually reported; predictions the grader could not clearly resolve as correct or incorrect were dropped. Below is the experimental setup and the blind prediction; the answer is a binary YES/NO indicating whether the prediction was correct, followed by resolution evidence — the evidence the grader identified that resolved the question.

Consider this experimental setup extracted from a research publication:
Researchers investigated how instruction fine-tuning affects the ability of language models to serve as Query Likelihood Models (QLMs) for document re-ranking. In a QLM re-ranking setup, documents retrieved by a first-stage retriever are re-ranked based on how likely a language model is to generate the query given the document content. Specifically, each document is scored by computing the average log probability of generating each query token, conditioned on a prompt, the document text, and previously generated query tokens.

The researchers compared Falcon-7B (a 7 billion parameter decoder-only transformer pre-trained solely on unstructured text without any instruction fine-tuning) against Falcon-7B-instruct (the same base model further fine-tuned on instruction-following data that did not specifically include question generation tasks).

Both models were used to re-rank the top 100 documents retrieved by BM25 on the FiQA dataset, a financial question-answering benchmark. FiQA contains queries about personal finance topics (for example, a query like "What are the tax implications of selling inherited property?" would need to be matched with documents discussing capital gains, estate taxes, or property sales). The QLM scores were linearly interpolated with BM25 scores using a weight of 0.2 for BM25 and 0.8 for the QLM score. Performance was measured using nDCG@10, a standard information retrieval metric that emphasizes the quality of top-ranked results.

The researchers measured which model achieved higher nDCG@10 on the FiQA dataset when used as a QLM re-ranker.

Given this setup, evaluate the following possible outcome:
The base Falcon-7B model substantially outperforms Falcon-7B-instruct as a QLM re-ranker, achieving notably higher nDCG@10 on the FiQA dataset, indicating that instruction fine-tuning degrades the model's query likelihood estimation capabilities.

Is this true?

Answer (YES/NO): YES